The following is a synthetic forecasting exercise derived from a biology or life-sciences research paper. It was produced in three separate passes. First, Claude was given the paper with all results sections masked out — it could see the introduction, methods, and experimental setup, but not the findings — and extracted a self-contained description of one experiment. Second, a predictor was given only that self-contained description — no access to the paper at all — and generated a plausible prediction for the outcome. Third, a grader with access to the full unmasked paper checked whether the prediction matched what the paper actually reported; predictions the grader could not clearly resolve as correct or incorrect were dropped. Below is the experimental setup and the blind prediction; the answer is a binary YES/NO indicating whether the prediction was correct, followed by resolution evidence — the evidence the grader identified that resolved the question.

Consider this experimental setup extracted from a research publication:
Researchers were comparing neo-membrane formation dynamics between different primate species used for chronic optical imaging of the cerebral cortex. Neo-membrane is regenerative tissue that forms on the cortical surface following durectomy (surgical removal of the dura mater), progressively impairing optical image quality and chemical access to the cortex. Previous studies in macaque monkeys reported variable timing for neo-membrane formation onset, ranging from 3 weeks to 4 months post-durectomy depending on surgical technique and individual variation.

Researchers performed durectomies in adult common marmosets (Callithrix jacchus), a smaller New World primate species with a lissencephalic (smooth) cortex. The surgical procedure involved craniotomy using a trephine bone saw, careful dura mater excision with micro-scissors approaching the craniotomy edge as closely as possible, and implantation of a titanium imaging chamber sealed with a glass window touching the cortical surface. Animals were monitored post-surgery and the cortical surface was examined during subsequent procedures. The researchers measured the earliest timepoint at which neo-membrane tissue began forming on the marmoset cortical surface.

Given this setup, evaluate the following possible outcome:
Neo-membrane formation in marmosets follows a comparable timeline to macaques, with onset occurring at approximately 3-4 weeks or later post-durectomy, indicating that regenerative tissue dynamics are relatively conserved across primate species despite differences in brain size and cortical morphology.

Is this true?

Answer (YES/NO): NO